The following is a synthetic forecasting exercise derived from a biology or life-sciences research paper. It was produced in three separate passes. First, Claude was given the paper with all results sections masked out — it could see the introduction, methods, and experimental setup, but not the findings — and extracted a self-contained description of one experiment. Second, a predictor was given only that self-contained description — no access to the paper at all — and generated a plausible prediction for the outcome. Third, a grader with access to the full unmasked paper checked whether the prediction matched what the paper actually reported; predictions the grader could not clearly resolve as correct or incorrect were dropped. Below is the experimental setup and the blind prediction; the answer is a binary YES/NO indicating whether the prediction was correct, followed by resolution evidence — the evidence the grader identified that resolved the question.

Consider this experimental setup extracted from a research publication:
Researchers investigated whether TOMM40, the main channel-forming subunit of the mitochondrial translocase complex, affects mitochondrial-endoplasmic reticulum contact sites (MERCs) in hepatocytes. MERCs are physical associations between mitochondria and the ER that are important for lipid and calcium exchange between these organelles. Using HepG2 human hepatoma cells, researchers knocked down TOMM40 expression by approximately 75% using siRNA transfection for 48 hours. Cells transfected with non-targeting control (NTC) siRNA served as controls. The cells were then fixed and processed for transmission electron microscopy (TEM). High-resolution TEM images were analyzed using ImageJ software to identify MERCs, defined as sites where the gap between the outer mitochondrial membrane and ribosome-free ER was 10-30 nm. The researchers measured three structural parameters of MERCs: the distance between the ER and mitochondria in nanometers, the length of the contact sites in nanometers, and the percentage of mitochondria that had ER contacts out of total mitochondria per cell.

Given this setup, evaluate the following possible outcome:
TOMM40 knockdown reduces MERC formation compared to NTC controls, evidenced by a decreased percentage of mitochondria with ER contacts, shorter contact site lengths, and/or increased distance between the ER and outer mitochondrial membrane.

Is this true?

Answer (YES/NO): YES